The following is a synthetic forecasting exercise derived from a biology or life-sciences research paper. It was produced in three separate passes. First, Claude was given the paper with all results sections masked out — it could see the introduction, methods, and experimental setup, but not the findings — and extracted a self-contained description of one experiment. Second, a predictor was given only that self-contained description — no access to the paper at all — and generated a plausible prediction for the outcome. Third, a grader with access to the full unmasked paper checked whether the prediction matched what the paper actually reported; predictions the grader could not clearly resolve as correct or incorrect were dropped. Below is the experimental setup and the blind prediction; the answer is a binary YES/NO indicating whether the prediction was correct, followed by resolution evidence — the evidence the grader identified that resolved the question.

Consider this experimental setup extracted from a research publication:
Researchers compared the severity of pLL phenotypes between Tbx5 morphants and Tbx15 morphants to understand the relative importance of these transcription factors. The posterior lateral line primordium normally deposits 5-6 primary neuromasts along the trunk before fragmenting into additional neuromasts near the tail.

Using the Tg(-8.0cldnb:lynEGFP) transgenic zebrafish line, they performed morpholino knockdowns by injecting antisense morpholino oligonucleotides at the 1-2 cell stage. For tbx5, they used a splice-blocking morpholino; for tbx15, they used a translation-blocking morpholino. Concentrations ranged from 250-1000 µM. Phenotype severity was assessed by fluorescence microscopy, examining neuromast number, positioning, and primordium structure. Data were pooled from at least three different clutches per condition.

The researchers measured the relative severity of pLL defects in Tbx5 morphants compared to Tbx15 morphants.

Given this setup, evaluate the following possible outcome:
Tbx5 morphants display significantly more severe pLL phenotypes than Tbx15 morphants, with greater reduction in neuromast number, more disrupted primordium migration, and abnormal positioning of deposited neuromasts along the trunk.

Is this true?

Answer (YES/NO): YES